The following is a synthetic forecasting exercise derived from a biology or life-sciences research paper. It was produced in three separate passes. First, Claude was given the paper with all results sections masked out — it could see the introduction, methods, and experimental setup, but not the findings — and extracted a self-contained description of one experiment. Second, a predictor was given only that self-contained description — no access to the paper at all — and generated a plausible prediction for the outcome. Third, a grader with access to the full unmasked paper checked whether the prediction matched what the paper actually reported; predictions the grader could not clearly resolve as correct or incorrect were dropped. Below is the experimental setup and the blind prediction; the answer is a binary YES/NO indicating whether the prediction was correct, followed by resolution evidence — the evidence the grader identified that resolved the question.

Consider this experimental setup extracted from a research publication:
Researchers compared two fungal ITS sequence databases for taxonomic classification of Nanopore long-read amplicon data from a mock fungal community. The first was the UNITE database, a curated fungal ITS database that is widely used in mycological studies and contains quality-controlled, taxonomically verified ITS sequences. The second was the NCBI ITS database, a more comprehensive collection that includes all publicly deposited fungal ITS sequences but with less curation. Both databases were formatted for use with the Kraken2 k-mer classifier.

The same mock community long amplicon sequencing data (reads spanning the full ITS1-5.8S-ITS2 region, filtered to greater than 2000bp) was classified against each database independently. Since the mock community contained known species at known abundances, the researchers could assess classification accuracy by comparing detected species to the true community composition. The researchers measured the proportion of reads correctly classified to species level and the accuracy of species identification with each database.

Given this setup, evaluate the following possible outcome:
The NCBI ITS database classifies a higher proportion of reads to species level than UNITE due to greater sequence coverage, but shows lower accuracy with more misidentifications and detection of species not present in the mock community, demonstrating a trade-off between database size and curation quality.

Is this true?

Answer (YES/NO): NO